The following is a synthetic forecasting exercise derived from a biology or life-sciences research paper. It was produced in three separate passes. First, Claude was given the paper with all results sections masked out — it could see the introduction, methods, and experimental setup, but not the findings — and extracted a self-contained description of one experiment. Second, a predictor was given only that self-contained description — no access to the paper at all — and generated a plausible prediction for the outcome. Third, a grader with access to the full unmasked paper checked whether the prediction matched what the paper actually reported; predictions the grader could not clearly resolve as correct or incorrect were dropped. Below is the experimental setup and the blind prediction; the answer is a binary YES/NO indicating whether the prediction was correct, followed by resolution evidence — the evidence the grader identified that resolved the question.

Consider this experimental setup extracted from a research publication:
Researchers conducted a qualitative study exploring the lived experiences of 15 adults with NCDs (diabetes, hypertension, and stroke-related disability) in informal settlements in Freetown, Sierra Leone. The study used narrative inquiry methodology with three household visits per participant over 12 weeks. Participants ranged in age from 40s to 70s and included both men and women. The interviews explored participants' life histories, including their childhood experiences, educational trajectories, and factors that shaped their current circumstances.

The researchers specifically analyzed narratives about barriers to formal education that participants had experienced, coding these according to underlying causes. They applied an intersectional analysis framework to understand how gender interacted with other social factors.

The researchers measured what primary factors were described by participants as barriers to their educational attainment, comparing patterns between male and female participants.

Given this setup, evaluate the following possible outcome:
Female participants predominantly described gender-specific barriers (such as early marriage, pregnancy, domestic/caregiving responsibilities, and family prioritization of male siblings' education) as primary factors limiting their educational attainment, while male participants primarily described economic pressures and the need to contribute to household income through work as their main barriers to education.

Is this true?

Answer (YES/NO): YES